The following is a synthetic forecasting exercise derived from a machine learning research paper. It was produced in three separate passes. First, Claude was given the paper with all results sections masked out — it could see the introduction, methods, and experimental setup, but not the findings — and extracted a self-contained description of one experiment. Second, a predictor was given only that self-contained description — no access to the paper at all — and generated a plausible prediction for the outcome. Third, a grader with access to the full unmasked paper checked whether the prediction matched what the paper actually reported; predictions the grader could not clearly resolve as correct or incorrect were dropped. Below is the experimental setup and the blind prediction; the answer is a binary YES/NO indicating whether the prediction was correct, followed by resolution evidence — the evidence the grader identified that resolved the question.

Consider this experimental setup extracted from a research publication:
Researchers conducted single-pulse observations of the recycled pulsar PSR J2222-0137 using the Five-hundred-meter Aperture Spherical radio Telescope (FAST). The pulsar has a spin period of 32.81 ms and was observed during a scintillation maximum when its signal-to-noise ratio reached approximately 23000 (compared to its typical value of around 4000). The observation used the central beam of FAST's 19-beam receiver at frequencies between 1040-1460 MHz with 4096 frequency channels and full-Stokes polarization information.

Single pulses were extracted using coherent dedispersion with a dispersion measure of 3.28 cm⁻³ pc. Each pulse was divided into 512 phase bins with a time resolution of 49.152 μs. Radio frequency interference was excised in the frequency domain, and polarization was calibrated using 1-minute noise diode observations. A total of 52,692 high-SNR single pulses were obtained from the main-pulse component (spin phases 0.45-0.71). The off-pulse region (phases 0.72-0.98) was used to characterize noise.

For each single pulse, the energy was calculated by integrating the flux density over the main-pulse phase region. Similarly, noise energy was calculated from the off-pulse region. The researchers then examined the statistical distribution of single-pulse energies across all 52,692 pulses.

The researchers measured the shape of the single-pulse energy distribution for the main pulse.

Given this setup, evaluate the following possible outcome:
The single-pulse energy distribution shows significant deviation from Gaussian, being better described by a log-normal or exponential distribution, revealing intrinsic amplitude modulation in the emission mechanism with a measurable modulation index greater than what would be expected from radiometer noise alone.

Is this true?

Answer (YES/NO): YES